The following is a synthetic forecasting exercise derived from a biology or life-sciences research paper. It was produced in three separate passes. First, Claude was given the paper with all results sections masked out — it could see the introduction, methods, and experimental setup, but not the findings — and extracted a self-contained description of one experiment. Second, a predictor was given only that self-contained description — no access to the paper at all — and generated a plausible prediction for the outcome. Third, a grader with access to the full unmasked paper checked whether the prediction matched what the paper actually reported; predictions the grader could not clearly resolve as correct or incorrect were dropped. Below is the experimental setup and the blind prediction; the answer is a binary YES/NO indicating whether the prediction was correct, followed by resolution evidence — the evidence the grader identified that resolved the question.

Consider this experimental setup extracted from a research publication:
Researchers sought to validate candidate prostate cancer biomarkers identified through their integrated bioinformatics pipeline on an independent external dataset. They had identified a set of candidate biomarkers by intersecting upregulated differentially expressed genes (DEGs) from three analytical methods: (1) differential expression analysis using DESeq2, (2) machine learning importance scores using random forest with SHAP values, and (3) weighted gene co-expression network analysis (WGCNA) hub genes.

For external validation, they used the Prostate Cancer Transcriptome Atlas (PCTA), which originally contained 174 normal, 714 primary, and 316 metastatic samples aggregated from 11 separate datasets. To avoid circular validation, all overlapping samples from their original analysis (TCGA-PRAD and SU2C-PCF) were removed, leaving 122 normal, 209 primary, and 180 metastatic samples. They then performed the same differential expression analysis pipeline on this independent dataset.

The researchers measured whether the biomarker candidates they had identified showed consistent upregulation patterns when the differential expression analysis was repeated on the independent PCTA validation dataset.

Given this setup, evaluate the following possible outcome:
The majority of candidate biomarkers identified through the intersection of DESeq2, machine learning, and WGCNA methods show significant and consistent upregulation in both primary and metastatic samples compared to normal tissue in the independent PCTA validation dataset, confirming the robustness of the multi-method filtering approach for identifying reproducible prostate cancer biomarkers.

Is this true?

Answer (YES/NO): YES